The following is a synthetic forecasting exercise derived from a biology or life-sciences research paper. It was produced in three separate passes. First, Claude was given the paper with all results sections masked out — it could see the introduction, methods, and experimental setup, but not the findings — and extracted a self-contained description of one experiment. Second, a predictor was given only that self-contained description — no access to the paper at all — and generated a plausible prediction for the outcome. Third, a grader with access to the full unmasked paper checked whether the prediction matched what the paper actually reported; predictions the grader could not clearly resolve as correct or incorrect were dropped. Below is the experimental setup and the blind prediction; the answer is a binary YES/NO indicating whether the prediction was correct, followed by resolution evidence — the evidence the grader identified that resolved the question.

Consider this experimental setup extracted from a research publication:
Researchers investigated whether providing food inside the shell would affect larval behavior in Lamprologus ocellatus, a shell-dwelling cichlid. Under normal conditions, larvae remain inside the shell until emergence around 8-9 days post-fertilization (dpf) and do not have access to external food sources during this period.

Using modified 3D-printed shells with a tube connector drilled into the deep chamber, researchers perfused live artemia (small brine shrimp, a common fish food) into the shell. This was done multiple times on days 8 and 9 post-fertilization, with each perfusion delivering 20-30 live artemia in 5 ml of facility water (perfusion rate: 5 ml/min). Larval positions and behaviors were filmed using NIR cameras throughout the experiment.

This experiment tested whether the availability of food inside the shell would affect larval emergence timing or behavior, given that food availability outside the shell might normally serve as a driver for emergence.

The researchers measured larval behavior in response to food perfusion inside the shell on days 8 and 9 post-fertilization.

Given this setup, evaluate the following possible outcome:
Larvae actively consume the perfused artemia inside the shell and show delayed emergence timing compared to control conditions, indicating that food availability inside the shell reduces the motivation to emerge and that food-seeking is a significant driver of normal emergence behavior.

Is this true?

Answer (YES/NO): NO